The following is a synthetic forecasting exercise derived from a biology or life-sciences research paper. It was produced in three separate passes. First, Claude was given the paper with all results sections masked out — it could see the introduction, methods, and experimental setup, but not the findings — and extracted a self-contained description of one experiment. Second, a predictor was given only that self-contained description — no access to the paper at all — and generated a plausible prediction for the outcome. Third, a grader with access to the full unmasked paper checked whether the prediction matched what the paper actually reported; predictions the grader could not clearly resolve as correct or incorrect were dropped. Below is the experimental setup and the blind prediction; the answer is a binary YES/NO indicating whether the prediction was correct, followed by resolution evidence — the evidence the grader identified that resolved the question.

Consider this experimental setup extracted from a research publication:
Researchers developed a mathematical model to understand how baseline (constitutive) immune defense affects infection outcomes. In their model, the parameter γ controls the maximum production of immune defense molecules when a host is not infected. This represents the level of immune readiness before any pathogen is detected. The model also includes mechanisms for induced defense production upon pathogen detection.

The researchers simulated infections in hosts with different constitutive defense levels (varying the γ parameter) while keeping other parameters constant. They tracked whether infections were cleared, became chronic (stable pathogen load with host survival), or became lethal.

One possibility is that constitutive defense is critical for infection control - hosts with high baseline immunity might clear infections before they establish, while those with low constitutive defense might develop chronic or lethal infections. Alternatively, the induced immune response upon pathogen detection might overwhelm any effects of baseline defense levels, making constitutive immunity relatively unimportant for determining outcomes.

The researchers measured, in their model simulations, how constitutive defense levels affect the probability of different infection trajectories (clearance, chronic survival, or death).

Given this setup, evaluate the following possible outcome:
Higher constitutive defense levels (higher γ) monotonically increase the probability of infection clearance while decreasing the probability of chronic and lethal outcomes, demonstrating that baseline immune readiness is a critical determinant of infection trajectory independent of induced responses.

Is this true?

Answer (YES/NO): NO